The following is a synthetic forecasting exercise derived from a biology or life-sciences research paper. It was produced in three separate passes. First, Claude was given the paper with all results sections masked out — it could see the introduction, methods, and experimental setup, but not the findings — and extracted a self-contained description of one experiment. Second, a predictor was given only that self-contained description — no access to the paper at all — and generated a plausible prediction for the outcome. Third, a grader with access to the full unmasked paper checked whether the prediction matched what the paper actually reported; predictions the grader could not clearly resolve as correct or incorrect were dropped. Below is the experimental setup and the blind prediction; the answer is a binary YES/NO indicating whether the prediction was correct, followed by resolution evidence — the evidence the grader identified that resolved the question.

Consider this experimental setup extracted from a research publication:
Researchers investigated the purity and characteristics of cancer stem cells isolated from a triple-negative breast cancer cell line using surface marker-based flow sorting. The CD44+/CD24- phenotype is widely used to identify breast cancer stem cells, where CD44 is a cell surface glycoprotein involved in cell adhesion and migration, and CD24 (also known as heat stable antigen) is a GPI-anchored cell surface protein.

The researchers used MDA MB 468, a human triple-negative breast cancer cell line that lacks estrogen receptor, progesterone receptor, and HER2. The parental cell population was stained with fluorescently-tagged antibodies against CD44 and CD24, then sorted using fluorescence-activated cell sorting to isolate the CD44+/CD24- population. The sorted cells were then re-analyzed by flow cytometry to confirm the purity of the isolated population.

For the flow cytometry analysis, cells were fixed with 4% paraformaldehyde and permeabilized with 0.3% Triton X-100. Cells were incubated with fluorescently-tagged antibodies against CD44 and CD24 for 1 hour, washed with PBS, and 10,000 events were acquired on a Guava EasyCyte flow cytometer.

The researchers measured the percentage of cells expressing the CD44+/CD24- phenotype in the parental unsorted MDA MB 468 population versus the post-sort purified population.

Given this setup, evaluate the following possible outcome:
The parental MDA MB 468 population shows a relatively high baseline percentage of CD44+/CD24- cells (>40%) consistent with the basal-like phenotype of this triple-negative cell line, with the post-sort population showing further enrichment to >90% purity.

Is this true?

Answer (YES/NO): NO